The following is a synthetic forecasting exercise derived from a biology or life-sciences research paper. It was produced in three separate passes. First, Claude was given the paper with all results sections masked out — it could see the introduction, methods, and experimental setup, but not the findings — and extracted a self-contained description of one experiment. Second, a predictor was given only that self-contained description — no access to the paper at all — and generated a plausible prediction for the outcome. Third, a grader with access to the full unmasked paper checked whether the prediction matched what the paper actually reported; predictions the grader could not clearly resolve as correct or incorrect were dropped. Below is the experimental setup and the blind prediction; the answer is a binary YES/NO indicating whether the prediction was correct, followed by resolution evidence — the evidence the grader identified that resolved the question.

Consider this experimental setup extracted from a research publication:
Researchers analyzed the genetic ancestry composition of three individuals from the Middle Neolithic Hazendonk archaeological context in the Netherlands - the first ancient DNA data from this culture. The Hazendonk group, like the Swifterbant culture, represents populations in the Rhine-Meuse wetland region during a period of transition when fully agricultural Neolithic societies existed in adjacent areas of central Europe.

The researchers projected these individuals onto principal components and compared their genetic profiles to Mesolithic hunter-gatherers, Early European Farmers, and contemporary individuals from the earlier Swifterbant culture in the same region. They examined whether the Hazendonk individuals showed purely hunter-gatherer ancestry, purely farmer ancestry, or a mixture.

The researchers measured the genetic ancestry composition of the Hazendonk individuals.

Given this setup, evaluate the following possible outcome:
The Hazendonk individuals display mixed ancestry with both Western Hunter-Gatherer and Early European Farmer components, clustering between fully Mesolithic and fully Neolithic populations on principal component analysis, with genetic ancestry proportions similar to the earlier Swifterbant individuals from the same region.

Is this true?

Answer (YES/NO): NO